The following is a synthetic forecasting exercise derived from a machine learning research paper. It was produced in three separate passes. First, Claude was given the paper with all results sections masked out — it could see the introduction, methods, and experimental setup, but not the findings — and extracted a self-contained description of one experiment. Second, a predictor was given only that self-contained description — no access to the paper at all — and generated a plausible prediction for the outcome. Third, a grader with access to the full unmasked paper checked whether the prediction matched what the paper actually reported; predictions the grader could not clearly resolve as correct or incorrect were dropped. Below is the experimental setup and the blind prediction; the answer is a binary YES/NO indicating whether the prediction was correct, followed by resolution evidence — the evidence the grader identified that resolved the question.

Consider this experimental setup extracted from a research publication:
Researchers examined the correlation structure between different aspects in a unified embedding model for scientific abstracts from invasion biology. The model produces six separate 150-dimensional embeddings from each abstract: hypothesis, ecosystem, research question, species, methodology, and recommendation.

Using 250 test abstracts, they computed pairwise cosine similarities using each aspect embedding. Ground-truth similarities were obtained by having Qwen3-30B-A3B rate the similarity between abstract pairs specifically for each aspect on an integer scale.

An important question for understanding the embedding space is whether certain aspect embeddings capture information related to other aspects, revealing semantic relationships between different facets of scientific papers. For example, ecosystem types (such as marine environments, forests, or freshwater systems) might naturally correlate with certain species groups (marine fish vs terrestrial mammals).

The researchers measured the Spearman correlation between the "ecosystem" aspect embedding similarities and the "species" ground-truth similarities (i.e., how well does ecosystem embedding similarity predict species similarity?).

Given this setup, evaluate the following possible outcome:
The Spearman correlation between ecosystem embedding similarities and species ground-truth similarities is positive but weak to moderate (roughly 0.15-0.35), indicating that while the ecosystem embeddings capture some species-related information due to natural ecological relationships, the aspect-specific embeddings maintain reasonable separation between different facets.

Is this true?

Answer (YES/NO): YES